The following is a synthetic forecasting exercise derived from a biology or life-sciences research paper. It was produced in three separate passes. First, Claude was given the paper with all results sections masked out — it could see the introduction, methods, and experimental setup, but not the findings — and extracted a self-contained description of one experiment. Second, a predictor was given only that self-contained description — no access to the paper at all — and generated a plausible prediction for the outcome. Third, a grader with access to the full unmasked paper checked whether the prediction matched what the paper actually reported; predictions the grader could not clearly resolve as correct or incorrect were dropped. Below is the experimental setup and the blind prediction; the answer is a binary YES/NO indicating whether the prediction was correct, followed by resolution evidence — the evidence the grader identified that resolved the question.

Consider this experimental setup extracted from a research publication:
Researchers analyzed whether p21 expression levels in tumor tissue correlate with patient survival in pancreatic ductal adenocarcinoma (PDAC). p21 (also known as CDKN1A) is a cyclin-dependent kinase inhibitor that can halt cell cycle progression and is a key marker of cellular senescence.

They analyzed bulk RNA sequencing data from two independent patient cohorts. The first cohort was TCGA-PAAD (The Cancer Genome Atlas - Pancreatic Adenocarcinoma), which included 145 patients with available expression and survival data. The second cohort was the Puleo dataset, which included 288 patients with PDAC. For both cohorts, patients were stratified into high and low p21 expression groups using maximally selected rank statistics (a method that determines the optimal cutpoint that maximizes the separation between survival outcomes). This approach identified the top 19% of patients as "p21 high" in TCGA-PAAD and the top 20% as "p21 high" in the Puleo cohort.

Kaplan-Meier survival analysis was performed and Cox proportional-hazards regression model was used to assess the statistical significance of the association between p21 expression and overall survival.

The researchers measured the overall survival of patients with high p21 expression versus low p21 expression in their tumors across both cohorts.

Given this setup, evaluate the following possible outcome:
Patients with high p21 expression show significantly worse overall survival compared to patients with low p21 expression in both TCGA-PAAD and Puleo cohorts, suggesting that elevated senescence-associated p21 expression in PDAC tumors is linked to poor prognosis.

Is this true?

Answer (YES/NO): YES